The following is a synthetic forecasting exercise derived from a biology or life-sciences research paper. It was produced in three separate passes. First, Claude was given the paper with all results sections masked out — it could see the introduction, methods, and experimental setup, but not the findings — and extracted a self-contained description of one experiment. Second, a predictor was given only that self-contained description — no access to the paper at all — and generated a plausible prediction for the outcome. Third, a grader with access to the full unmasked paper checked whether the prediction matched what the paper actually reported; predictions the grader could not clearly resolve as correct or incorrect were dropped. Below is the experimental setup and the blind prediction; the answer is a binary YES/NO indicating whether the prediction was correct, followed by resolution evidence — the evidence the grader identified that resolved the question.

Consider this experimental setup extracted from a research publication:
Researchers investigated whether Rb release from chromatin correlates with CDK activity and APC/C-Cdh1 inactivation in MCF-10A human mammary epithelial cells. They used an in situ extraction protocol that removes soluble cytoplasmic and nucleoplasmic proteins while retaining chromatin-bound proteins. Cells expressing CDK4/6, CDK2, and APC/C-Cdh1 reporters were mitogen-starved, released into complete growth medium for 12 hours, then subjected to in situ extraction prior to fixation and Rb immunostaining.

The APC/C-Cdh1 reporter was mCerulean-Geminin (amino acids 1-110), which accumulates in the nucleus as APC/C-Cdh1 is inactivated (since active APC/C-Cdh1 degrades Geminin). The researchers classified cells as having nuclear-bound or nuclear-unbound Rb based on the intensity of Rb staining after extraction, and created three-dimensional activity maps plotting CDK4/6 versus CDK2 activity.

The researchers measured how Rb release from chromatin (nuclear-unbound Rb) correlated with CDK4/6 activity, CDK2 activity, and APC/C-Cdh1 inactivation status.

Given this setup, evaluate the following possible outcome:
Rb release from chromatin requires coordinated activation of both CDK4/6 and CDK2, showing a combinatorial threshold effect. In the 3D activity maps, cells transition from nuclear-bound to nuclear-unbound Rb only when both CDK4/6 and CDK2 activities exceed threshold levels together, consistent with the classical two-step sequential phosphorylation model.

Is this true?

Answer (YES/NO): NO